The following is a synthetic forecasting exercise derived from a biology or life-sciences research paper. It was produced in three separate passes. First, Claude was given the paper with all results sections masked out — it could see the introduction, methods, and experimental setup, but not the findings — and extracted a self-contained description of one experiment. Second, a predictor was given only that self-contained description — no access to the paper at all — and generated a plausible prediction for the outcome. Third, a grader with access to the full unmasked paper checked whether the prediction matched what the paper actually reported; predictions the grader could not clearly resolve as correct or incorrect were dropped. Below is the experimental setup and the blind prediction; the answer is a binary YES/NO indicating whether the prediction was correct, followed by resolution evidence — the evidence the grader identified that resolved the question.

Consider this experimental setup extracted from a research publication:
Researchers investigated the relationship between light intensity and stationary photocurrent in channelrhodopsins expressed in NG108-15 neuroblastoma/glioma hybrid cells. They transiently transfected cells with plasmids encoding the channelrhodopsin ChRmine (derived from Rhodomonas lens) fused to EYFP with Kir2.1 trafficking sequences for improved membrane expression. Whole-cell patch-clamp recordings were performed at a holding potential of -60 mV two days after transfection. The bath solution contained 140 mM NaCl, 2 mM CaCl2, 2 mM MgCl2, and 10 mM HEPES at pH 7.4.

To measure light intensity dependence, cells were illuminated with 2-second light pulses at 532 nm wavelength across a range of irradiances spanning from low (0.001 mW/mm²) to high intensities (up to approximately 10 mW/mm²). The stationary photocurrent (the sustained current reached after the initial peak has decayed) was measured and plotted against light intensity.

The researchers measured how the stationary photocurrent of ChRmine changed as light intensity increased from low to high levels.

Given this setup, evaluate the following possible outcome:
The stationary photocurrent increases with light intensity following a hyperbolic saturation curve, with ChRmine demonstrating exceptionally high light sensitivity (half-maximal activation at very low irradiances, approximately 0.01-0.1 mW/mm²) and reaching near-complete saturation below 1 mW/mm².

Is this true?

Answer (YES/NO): NO